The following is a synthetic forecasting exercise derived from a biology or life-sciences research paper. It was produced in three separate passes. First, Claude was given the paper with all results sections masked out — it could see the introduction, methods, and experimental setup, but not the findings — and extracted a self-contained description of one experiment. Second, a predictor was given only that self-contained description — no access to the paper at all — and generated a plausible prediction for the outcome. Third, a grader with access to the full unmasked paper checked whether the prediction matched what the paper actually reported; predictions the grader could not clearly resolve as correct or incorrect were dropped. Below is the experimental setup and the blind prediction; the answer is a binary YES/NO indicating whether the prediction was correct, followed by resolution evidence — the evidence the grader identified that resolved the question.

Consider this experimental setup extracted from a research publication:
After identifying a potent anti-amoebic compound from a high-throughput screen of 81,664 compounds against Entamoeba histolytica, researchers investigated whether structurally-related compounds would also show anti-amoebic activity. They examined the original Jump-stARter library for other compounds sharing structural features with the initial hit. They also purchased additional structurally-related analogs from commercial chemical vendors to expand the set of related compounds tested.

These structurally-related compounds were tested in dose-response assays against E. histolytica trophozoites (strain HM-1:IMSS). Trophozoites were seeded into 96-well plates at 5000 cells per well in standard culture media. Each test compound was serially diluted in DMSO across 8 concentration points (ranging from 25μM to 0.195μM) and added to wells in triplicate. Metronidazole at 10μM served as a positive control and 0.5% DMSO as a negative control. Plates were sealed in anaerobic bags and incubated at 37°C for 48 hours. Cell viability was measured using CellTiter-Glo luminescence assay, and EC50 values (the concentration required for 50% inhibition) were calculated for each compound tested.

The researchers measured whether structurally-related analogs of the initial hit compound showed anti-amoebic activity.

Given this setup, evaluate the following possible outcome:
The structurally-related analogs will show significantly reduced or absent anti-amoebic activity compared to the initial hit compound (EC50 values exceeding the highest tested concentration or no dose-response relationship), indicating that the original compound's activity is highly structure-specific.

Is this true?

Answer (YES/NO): NO